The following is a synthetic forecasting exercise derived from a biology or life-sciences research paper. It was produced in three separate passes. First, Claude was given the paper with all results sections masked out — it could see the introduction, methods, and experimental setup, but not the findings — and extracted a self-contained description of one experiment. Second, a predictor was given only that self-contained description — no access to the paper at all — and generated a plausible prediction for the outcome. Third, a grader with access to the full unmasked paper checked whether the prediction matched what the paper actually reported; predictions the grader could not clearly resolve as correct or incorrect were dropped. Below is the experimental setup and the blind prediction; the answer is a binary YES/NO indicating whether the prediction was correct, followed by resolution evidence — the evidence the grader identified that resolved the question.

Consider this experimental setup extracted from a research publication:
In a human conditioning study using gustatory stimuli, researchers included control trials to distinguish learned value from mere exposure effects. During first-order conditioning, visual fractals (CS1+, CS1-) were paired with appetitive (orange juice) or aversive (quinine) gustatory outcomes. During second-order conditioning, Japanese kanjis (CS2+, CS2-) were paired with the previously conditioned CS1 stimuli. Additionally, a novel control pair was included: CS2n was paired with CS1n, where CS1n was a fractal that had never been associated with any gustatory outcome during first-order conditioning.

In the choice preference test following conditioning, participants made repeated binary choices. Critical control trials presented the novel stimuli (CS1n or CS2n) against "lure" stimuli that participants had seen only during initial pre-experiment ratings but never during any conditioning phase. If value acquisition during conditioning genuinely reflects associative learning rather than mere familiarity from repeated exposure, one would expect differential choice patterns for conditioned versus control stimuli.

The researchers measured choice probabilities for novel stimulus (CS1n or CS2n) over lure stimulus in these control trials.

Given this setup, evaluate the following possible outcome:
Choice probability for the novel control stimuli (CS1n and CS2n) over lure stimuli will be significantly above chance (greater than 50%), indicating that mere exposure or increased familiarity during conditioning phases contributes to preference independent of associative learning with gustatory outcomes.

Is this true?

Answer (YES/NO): NO